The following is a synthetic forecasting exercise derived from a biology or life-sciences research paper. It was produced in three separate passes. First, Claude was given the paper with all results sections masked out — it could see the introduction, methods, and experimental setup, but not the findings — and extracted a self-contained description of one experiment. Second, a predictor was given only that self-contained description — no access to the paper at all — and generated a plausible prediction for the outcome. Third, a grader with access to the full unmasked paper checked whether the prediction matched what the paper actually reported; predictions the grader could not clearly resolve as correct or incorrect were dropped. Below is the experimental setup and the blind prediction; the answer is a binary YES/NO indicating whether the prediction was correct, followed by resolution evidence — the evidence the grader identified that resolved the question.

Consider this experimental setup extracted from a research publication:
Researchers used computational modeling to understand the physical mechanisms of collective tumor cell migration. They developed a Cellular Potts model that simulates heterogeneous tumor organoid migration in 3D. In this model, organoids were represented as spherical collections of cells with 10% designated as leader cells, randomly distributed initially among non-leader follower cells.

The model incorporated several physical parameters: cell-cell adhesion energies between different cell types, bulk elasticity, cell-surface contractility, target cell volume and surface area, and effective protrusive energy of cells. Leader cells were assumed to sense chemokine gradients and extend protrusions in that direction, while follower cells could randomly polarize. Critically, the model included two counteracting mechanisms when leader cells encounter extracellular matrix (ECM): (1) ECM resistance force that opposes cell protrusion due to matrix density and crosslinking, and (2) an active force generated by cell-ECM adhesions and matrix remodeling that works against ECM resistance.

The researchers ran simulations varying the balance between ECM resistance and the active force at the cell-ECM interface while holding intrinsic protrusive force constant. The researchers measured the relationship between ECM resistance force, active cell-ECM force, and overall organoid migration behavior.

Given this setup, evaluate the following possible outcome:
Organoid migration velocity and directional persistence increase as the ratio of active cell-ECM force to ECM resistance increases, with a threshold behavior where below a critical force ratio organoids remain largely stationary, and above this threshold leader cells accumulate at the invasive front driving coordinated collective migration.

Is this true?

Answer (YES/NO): YES